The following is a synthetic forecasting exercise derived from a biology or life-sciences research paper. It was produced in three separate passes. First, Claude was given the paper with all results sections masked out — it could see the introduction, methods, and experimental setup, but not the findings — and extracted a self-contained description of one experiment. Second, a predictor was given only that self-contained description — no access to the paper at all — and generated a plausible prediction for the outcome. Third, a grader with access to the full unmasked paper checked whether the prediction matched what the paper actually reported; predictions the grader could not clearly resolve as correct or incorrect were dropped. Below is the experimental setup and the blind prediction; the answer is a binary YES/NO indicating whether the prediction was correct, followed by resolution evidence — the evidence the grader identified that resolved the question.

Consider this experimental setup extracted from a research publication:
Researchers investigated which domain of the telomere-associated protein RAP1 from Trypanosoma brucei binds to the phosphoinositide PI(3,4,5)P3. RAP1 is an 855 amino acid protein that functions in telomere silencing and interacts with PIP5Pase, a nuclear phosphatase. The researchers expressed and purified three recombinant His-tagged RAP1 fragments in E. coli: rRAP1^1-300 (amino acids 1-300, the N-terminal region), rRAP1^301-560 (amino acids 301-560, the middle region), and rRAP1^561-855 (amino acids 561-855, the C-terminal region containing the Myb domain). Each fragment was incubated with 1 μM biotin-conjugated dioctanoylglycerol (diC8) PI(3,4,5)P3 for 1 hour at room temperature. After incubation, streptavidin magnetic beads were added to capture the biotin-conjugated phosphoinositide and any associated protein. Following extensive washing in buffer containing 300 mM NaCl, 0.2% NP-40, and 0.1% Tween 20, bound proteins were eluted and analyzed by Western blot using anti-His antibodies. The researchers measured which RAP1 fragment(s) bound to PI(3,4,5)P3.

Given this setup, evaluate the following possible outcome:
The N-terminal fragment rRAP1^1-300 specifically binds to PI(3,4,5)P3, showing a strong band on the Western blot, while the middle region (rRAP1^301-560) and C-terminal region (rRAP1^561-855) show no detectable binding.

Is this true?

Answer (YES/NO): YES